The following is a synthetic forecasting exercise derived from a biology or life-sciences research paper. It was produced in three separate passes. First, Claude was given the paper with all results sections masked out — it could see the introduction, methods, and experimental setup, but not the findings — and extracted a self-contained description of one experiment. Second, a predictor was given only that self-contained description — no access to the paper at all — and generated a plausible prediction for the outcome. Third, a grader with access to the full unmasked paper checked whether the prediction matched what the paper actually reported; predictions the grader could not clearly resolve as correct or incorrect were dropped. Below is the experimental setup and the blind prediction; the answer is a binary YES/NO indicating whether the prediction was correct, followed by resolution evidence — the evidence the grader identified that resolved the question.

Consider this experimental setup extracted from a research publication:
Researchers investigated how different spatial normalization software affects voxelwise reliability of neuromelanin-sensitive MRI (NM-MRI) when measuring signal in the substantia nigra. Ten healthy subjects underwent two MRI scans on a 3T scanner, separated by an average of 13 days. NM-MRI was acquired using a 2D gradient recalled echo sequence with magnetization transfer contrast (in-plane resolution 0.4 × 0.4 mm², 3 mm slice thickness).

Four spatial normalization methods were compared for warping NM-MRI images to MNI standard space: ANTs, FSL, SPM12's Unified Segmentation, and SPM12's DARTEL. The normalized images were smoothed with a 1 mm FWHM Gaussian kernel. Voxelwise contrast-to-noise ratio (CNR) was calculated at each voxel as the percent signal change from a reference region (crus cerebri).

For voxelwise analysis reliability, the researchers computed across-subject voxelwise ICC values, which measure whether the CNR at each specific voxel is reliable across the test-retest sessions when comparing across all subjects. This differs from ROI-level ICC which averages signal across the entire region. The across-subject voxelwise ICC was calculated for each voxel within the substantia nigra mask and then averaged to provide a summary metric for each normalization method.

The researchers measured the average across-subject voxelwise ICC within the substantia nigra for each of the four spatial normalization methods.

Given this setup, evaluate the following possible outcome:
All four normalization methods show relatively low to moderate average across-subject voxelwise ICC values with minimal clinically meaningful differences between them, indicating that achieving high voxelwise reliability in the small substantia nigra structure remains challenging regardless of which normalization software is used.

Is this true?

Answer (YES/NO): NO